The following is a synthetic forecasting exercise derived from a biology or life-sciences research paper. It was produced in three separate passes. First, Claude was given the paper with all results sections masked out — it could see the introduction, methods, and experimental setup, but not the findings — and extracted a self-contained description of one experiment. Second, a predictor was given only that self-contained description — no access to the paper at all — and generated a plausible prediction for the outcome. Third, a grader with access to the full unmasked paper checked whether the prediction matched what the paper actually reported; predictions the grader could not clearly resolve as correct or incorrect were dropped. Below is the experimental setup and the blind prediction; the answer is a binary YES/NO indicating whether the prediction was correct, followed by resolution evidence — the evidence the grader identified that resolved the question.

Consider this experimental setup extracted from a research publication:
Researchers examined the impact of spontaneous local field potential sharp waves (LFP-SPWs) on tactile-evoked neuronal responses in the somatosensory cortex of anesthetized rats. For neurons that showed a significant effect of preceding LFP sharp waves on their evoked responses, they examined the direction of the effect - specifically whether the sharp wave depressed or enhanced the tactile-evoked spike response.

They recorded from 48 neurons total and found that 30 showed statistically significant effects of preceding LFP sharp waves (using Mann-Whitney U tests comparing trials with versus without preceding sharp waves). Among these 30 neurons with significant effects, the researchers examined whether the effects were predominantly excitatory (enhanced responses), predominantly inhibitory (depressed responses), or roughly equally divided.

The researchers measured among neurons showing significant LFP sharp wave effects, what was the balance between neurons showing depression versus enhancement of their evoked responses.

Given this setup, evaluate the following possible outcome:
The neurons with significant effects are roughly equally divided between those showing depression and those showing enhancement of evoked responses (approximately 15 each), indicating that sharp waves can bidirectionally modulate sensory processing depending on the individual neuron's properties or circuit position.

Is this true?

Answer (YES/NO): NO